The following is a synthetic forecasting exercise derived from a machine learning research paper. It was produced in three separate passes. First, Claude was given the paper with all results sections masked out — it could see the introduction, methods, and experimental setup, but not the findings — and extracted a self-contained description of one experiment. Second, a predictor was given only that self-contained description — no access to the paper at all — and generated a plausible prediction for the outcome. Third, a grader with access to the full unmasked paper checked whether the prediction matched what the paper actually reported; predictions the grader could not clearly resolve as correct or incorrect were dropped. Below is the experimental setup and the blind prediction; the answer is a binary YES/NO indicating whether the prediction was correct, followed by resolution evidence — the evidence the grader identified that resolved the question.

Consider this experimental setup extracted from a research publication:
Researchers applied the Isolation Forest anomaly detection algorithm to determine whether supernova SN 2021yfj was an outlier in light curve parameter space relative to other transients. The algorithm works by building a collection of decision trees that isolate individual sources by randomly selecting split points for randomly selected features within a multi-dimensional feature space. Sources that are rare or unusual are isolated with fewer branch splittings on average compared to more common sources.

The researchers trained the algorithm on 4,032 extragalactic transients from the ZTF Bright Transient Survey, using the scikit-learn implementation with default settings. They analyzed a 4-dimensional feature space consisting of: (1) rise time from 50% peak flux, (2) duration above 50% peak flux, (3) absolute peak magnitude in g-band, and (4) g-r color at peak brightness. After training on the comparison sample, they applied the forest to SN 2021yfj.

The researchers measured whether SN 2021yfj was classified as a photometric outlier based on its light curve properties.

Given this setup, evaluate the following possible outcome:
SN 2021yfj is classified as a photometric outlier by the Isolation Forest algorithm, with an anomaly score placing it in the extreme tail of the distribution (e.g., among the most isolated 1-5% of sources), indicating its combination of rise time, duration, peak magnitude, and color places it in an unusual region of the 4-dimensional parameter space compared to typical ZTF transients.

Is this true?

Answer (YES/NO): NO